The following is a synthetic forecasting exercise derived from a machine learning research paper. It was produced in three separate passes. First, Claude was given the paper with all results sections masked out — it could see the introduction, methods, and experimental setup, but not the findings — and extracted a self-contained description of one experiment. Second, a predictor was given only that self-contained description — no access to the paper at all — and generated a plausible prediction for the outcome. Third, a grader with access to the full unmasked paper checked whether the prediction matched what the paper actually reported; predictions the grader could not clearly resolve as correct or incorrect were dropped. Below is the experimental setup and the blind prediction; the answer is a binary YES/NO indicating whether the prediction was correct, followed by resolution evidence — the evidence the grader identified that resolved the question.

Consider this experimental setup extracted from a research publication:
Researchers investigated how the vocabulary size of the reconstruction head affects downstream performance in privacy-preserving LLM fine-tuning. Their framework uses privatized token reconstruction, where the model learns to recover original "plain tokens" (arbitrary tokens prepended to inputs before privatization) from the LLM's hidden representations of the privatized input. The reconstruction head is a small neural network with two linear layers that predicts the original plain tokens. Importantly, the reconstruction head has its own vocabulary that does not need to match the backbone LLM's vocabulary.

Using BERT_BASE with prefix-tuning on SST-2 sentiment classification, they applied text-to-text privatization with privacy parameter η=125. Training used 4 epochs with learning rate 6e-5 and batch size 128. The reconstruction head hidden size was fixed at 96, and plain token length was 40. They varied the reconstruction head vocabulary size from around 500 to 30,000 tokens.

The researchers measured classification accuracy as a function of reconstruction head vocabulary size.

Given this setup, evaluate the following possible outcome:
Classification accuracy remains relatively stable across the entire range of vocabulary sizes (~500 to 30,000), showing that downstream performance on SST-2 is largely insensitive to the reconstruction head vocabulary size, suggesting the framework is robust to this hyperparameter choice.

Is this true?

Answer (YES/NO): NO